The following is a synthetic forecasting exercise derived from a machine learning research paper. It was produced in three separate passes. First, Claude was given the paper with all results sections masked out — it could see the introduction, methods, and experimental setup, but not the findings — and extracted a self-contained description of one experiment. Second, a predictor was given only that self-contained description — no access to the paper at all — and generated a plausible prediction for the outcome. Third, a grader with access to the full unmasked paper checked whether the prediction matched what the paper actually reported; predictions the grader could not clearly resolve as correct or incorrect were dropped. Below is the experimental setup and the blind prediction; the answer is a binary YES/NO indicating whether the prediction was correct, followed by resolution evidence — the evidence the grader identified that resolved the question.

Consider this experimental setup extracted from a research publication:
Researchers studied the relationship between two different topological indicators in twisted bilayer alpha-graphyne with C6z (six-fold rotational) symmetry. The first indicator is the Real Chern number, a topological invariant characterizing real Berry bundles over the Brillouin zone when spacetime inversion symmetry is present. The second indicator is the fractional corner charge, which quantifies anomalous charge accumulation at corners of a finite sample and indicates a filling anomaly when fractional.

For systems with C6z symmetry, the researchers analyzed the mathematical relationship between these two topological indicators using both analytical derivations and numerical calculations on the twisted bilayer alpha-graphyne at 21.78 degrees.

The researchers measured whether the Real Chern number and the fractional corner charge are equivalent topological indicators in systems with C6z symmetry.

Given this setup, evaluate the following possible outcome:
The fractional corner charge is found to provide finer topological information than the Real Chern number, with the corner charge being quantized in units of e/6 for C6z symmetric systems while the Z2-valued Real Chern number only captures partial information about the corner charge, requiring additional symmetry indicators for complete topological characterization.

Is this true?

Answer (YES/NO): NO